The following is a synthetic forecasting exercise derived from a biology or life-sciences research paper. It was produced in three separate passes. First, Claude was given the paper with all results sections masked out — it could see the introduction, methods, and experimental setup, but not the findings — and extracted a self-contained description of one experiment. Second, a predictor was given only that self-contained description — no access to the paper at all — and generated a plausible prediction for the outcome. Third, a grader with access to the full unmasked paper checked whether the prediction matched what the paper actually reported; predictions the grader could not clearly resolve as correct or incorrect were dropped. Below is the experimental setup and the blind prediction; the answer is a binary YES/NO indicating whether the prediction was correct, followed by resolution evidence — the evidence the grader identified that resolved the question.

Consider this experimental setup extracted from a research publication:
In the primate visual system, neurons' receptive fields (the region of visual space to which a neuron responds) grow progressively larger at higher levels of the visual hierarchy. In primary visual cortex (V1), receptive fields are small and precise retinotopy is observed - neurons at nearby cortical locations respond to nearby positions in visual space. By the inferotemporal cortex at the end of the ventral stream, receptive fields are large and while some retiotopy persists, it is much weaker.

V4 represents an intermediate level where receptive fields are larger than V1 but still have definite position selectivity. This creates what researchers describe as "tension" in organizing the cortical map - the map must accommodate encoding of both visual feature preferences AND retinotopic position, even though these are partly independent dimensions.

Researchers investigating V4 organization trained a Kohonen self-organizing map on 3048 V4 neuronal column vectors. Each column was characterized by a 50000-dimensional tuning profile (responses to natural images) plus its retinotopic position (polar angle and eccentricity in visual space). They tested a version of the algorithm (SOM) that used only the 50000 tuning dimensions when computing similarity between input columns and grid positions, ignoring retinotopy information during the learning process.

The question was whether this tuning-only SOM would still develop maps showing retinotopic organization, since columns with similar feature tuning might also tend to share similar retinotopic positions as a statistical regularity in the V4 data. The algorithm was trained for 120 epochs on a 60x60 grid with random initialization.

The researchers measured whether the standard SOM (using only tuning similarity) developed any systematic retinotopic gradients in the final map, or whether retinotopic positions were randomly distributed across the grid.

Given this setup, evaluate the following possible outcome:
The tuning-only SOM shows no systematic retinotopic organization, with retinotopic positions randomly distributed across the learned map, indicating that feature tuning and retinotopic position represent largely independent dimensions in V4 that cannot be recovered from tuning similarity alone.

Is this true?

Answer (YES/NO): YES